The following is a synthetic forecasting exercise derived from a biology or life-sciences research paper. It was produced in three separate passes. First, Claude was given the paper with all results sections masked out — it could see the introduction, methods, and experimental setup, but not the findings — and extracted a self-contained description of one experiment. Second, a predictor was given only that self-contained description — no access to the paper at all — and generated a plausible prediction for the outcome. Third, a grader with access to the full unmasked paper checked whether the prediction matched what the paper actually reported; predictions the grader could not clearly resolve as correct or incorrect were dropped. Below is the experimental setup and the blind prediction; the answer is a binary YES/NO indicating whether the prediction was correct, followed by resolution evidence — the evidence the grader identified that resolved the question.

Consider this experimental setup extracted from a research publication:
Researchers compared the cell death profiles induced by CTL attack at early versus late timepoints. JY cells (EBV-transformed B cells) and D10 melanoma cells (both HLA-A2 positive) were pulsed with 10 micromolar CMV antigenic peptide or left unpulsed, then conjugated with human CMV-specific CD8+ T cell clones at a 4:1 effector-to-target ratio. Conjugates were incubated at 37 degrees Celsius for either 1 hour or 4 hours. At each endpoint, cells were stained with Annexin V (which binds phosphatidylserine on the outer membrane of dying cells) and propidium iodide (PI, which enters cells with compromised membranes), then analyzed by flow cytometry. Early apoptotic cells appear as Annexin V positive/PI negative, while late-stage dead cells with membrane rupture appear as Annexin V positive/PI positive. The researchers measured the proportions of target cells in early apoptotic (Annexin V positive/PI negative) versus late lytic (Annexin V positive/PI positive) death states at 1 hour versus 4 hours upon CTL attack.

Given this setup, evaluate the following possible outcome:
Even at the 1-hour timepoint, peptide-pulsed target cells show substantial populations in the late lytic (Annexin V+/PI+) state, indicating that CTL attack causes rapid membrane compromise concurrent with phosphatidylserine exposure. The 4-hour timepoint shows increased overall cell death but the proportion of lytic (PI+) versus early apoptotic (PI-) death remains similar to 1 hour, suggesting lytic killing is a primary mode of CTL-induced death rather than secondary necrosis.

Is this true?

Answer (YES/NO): YES